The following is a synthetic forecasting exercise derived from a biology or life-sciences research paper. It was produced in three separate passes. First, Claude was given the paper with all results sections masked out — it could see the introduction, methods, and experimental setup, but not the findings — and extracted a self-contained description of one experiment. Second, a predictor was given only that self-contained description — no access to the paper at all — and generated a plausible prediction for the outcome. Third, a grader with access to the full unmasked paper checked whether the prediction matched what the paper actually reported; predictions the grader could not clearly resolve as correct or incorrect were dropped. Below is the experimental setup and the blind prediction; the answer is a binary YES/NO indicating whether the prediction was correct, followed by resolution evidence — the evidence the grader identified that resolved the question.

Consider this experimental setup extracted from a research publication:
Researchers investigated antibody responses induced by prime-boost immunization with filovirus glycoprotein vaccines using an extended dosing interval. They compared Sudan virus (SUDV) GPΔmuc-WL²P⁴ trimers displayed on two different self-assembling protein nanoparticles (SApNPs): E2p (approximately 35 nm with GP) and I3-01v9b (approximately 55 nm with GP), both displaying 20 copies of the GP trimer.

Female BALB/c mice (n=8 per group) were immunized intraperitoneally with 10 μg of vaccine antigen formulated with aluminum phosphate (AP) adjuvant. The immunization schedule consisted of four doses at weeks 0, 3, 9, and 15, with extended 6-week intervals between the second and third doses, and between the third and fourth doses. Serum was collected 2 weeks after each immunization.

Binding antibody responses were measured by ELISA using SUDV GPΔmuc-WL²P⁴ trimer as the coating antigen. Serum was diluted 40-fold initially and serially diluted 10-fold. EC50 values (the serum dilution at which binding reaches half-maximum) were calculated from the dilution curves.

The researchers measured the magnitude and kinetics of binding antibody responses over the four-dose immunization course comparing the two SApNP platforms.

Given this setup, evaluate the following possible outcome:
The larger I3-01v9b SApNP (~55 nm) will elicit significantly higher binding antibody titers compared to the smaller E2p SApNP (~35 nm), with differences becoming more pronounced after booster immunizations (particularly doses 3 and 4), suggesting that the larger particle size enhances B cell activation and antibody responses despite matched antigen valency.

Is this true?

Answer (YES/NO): NO